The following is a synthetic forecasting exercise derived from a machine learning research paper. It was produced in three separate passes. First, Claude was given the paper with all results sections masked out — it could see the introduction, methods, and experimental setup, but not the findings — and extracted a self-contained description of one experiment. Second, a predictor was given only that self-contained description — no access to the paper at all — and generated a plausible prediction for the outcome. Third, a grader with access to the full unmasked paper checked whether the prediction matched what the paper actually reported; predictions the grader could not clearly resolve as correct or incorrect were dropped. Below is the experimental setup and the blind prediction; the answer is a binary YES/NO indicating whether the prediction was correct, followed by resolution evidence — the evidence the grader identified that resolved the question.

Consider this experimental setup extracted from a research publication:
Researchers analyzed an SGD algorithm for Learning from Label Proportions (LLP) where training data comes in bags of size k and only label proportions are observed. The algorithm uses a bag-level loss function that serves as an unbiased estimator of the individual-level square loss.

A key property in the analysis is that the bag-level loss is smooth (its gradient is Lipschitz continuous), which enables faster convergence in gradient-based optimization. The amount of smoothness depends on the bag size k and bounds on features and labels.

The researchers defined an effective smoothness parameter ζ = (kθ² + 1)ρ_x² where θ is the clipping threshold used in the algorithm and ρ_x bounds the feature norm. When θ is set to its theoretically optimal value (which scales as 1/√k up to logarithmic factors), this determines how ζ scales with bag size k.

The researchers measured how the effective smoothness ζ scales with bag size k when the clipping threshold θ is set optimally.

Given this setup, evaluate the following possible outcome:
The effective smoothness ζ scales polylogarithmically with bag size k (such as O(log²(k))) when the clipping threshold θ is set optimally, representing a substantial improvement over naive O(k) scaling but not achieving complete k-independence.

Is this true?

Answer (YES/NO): NO